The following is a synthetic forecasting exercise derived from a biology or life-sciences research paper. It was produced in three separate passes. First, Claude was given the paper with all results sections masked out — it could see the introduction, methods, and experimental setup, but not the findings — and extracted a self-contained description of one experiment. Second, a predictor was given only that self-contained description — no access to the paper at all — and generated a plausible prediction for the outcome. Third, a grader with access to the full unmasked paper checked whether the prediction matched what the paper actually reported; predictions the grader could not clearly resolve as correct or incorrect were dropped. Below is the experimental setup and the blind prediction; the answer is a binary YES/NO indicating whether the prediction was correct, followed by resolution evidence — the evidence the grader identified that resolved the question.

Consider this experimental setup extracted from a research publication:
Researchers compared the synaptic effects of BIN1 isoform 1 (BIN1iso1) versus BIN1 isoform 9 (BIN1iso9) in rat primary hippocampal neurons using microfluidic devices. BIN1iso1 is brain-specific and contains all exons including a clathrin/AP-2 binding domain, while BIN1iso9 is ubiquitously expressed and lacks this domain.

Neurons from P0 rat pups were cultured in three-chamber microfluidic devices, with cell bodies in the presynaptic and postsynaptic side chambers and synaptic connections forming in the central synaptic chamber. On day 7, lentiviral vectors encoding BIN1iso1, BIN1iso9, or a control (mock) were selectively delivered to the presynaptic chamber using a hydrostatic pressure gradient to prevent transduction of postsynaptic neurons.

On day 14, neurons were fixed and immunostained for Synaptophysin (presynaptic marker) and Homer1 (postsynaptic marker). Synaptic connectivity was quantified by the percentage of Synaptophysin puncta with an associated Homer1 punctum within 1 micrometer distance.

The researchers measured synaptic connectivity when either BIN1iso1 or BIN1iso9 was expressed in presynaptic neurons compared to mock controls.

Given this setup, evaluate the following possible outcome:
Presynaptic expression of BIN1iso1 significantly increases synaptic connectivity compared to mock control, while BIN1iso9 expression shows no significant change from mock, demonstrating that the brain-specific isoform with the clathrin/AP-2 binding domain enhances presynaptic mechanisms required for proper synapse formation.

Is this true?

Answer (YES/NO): NO